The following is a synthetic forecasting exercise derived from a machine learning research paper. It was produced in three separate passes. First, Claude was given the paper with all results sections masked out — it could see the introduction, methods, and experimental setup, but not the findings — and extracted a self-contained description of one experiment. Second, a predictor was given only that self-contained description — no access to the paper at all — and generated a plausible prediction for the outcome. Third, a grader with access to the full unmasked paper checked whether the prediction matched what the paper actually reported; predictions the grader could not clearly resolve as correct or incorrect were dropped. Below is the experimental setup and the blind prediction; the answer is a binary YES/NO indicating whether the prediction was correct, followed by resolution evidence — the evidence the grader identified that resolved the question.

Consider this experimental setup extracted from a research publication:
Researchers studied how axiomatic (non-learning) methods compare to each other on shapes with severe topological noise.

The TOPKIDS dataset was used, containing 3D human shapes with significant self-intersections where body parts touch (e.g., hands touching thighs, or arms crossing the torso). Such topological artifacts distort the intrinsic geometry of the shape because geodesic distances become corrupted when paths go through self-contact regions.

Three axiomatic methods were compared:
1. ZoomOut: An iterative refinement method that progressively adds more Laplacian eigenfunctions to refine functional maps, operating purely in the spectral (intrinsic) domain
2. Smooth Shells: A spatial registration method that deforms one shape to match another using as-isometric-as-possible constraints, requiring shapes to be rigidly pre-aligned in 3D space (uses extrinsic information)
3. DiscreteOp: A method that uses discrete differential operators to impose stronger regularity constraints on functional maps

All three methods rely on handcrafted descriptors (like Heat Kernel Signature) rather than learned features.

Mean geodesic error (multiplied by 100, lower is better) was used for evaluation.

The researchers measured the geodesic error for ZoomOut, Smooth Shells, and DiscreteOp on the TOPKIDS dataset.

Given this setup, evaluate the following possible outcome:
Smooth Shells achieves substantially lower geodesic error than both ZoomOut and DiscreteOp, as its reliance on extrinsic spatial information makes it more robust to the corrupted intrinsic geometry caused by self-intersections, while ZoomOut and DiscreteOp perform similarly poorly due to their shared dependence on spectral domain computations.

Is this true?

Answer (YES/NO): YES